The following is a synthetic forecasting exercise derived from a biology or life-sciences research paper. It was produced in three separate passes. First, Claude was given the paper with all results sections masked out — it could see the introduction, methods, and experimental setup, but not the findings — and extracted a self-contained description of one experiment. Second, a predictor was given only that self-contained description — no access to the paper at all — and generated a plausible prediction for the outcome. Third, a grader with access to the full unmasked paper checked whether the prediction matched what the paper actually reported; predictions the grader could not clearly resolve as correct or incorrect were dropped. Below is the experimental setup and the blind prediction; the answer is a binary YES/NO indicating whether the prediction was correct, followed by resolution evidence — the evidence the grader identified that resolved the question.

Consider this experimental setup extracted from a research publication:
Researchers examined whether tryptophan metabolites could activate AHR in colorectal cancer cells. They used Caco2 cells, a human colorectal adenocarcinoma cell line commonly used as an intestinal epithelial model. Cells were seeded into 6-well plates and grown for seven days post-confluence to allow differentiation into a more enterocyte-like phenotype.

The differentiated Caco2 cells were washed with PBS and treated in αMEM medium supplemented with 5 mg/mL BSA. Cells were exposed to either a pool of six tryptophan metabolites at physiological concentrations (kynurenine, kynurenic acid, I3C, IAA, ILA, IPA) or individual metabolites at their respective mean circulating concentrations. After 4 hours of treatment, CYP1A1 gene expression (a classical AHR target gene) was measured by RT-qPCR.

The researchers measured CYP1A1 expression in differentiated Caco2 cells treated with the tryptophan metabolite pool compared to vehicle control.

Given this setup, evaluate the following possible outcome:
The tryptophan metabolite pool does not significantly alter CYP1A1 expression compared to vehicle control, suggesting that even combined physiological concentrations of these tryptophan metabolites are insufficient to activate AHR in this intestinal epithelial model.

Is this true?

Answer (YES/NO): NO